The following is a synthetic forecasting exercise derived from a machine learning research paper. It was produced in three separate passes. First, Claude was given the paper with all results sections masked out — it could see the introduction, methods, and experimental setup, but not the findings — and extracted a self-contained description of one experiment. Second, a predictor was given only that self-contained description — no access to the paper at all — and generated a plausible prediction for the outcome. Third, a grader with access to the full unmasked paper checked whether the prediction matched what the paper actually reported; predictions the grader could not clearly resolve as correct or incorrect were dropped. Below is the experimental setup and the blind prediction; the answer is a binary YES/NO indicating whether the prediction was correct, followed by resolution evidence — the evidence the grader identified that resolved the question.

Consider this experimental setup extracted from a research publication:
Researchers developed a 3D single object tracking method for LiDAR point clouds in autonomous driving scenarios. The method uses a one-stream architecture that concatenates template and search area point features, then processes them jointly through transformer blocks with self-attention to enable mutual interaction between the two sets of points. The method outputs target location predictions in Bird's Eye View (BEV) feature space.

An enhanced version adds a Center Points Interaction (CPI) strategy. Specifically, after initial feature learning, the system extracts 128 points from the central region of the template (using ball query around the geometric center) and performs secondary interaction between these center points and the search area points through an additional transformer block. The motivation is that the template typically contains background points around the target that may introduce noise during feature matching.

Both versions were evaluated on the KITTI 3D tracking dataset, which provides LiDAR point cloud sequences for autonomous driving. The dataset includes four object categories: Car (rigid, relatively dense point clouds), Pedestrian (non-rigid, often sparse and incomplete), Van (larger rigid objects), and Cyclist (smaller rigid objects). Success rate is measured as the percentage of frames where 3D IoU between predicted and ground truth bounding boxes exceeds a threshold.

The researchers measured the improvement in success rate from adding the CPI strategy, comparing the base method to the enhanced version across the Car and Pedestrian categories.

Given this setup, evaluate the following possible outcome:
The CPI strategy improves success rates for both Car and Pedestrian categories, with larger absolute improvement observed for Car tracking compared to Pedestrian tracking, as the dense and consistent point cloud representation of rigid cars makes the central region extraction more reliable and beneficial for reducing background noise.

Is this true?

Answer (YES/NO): NO